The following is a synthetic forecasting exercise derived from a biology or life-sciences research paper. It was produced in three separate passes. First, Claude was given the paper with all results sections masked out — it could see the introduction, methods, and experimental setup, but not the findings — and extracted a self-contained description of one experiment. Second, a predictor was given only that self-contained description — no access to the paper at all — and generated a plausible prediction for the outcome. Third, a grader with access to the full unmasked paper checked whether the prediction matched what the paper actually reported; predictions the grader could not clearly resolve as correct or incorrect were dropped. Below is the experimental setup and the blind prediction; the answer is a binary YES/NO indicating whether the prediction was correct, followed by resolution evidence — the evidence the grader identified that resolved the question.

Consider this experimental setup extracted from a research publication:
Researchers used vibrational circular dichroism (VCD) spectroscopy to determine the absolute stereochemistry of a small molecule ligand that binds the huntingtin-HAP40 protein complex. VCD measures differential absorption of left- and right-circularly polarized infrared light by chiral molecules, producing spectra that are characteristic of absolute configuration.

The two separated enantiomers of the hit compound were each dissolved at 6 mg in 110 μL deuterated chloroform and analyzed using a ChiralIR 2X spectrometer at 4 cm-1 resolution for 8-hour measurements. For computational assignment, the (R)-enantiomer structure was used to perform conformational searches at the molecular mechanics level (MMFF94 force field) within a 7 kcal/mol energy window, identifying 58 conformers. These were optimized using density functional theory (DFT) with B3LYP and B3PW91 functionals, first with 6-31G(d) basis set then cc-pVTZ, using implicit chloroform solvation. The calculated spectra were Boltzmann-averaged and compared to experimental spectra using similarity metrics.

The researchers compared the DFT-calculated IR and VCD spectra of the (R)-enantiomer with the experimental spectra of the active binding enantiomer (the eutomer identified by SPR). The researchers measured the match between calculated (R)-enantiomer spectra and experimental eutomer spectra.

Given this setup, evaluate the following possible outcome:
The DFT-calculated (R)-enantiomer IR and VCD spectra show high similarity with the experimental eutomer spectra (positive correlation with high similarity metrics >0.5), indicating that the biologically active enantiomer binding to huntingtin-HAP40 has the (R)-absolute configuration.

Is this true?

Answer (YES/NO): YES